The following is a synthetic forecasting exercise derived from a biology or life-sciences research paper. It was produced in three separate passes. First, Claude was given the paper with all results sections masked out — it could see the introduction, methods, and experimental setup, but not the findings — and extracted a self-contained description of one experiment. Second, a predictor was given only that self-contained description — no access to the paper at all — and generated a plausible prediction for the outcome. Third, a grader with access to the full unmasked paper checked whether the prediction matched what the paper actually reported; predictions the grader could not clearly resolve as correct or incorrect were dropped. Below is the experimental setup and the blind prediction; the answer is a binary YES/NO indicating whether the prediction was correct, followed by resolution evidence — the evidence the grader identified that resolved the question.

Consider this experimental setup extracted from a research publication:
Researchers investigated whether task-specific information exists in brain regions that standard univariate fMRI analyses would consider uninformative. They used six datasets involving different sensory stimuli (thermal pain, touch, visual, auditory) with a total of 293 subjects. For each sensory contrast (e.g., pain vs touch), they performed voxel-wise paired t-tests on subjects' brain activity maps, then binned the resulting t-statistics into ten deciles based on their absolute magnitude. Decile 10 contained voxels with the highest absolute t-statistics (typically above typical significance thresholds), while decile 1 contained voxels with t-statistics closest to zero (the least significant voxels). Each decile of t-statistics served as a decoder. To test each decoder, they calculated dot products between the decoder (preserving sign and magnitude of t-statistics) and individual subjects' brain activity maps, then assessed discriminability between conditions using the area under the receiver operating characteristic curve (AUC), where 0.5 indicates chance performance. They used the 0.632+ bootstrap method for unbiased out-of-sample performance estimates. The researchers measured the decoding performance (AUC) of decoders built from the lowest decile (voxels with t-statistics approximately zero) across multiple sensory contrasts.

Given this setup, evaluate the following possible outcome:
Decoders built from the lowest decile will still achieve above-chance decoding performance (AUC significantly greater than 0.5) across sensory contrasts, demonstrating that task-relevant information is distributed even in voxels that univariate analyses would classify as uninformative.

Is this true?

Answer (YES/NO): YES